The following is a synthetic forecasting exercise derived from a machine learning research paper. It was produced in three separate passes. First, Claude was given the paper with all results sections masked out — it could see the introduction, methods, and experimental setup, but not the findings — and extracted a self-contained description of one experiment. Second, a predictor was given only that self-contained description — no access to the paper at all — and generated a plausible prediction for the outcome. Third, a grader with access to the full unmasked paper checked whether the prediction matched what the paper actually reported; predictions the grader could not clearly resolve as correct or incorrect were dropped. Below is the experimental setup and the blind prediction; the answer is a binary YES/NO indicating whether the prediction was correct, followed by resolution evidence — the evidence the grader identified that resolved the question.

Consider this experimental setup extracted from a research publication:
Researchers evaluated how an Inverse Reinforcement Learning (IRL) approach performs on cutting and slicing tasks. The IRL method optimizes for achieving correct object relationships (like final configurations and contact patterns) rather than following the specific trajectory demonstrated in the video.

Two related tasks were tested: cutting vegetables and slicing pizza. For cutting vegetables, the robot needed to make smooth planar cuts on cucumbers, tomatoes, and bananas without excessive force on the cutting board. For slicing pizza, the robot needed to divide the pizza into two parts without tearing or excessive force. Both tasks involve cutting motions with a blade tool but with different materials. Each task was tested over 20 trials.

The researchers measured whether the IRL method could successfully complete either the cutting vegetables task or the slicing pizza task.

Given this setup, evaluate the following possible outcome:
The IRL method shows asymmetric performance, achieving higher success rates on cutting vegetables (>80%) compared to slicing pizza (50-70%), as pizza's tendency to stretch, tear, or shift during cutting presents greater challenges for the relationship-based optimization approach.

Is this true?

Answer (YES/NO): NO